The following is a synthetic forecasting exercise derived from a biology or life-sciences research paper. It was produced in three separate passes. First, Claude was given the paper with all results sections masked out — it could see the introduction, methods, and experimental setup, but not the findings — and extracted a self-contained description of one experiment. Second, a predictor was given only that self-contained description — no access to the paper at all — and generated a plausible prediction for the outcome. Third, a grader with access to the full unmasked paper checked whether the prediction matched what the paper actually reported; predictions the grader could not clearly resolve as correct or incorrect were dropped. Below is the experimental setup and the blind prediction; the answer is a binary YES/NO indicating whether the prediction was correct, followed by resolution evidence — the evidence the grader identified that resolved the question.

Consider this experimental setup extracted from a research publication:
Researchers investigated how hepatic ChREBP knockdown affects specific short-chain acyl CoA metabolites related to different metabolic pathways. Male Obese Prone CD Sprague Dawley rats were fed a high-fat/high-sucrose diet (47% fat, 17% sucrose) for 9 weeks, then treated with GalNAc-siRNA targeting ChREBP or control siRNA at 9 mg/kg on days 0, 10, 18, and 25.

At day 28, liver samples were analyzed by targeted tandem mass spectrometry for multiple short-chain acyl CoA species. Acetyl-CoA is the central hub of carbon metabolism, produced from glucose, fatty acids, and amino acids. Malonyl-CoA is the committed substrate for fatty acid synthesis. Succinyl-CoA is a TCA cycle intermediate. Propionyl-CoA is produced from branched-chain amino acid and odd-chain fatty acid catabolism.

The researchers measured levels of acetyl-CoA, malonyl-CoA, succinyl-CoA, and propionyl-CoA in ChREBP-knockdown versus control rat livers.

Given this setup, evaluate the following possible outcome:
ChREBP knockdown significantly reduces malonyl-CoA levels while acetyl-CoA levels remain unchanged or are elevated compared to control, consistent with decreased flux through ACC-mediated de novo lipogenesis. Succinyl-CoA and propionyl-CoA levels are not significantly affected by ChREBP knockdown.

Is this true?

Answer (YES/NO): NO